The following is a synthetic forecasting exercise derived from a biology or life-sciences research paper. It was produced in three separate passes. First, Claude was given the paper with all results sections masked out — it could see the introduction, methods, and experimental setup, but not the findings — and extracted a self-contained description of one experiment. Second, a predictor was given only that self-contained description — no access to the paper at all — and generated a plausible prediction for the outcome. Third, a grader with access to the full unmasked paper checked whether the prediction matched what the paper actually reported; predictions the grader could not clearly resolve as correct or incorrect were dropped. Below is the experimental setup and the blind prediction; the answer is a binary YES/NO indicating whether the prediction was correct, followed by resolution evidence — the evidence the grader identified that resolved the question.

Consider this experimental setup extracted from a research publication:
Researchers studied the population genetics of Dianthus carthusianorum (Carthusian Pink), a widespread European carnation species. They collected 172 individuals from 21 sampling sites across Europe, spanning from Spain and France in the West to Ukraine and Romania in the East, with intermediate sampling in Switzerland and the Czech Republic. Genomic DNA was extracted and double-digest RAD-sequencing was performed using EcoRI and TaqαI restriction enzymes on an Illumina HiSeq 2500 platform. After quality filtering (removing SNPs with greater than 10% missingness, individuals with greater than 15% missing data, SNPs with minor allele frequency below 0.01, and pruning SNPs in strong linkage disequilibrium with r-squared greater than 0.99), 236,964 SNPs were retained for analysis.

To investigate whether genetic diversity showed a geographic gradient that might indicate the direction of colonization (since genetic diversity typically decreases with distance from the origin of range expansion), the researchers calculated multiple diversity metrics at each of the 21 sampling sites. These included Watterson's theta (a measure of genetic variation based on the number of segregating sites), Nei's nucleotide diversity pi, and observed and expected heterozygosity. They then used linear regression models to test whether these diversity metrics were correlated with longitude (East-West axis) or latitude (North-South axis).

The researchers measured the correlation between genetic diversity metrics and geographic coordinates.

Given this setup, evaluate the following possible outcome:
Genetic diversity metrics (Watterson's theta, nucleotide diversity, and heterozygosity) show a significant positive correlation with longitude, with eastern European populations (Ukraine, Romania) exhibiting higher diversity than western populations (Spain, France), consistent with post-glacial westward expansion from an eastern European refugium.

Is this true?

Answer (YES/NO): YES